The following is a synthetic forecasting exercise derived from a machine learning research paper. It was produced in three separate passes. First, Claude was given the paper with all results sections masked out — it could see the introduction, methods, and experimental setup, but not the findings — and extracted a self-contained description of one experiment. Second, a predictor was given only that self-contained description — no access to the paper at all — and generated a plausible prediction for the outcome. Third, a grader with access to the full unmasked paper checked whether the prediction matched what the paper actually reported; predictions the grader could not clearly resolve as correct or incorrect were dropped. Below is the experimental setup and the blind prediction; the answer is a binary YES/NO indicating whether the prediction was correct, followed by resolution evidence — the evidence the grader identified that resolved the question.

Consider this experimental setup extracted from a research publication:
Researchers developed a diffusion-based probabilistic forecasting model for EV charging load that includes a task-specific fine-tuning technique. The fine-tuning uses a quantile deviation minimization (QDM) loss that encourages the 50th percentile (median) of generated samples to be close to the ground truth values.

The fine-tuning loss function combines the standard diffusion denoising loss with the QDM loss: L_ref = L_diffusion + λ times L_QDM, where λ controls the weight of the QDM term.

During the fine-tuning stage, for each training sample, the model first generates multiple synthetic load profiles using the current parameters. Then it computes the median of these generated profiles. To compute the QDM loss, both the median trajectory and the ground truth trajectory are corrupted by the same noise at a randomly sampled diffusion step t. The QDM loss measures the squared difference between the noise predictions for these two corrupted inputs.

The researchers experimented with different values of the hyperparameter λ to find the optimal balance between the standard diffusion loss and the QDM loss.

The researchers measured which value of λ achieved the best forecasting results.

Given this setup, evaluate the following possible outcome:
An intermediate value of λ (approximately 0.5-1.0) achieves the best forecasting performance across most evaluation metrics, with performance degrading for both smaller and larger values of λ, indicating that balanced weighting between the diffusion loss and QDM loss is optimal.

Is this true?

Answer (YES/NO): NO